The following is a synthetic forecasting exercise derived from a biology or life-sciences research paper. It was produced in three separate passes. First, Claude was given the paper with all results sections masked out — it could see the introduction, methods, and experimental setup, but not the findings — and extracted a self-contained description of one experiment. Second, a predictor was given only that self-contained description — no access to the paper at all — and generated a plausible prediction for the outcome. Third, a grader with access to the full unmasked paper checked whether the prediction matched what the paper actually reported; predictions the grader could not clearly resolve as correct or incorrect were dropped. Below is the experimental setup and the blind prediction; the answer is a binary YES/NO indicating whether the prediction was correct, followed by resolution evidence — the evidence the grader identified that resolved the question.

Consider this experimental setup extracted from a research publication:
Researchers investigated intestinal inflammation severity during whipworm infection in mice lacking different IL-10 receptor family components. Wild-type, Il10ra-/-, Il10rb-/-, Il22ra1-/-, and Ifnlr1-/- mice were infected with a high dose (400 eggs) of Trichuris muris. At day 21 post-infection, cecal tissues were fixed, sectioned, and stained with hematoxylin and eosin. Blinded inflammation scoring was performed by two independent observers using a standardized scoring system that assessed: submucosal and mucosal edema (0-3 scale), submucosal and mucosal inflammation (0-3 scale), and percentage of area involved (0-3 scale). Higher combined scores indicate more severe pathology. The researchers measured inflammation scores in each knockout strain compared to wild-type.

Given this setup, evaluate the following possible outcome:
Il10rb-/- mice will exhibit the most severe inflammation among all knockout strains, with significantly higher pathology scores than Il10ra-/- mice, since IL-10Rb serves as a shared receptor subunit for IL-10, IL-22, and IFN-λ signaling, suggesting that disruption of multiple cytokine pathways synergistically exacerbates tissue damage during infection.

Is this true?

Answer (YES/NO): NO